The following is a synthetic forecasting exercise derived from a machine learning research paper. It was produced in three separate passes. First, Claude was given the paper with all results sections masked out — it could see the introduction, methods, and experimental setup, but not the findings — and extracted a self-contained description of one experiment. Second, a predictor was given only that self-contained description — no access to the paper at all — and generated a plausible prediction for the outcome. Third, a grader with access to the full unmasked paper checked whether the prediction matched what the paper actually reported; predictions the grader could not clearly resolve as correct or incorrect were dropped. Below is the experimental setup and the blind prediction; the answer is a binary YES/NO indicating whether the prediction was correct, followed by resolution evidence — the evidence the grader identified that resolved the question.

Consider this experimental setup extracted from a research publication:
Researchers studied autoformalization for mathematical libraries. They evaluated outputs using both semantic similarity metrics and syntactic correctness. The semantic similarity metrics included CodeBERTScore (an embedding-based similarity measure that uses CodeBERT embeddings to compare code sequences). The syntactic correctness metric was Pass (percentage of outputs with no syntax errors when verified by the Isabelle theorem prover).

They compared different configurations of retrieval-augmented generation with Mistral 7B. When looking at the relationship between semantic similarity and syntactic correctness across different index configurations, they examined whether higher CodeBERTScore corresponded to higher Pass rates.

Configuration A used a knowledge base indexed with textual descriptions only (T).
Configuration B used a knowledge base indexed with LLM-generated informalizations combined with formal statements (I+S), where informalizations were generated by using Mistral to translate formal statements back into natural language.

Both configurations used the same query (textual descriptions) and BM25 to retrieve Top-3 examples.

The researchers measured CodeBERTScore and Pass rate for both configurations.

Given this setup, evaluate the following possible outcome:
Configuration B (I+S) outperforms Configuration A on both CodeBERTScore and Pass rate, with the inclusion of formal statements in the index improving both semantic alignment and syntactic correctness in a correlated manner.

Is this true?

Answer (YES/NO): NO